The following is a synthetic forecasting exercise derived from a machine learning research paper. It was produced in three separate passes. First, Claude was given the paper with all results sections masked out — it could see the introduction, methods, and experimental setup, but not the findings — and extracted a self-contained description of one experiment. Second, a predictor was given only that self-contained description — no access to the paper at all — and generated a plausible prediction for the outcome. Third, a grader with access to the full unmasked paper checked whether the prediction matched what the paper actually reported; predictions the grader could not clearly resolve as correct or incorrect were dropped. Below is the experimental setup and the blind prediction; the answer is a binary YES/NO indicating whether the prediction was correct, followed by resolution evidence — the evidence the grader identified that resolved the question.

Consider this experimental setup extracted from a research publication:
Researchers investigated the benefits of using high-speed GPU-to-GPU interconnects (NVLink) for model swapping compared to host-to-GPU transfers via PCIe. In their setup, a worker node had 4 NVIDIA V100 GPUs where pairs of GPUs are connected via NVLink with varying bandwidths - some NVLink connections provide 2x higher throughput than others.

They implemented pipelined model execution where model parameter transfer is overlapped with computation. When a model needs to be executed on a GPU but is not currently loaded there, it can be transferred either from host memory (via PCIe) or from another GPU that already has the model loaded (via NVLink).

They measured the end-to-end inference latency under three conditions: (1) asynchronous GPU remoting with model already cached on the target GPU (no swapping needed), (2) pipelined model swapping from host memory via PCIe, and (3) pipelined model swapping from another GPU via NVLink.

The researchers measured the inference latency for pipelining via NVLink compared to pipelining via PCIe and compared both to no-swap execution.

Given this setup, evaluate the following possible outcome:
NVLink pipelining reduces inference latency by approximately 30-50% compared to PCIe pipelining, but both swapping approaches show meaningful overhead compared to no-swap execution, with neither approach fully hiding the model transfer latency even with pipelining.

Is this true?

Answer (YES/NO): NO